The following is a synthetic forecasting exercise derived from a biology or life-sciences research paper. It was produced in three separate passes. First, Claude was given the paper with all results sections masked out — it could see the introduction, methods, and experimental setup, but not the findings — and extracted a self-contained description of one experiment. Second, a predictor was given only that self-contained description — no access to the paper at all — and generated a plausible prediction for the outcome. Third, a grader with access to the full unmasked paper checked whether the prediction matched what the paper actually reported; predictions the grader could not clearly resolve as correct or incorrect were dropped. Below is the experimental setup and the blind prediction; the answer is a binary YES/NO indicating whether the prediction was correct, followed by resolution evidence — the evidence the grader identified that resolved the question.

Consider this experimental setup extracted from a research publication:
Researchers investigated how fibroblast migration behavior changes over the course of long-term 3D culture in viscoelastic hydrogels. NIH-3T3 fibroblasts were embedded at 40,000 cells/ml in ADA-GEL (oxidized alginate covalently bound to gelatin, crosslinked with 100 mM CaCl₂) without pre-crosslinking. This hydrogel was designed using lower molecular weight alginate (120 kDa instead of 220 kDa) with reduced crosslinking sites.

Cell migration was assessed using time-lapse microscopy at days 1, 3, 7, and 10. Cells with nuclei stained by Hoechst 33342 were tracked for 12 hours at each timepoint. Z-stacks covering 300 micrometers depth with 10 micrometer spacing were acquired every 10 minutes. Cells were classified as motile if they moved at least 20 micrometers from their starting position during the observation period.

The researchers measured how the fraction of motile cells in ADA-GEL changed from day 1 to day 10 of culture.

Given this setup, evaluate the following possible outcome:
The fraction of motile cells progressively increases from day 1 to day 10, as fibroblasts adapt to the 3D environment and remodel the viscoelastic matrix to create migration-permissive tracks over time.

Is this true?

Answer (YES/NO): NO